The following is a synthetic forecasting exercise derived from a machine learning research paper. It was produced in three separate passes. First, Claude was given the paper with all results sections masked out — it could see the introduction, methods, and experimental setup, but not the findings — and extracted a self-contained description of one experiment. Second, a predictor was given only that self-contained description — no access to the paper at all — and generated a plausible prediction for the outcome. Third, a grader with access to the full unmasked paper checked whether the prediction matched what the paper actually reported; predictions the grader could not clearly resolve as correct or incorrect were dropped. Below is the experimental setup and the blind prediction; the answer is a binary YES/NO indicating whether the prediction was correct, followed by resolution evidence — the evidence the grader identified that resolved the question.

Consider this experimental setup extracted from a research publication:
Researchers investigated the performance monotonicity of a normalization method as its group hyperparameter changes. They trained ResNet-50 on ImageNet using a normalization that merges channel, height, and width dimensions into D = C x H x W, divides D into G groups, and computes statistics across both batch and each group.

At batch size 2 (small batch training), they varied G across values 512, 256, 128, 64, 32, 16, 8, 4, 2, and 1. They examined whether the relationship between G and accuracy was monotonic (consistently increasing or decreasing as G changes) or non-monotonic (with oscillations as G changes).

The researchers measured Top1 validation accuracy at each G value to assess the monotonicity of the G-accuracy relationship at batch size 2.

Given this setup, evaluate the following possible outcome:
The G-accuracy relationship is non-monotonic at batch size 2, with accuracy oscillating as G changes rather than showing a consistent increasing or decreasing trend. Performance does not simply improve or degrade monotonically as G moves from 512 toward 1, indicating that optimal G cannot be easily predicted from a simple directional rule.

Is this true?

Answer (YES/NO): NO